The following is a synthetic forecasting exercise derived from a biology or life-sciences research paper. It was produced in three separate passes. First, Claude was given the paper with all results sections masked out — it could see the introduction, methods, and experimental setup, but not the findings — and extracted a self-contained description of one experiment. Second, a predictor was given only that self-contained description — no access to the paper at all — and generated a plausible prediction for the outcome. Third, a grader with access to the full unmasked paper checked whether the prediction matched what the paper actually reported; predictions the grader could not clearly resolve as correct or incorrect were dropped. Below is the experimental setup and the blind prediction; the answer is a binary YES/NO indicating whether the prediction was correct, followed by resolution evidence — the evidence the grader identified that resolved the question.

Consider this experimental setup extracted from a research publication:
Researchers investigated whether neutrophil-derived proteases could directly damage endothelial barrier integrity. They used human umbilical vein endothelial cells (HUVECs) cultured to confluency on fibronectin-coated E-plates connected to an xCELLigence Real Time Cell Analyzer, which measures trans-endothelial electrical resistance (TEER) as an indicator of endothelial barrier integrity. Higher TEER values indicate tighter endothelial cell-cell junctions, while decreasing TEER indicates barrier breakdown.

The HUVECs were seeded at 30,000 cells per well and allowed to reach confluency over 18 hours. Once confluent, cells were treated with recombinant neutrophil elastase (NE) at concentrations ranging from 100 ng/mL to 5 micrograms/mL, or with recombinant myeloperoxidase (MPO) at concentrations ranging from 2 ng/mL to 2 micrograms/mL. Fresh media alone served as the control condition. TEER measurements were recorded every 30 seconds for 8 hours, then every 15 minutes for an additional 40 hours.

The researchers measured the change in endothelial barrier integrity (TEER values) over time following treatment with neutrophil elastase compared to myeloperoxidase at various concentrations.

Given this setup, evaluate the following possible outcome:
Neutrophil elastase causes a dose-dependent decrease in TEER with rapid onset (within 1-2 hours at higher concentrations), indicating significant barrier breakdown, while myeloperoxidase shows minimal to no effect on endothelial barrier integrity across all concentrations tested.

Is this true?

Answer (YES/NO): NO